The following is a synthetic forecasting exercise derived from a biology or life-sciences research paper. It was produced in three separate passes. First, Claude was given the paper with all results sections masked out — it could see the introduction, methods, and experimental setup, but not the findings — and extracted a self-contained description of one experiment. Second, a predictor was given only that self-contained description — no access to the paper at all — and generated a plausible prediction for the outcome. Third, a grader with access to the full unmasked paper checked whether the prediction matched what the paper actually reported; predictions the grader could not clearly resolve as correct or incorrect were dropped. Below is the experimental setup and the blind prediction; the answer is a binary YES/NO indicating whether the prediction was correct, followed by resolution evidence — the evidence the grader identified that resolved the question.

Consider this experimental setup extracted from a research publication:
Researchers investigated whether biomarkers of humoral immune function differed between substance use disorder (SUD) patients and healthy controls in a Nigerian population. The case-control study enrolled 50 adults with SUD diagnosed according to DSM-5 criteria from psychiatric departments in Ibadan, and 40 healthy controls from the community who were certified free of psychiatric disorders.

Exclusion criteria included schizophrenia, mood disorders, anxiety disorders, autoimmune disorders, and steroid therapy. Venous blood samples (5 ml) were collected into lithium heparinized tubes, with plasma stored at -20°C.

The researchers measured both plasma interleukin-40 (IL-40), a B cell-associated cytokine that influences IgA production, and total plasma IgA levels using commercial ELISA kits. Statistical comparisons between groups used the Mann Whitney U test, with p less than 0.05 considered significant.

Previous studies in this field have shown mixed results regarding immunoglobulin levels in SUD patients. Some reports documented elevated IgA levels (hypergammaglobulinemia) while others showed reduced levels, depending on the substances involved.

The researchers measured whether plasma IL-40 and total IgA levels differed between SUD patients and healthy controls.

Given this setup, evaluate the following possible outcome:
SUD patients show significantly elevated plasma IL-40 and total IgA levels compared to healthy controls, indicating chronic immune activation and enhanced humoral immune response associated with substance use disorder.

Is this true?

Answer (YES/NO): NO